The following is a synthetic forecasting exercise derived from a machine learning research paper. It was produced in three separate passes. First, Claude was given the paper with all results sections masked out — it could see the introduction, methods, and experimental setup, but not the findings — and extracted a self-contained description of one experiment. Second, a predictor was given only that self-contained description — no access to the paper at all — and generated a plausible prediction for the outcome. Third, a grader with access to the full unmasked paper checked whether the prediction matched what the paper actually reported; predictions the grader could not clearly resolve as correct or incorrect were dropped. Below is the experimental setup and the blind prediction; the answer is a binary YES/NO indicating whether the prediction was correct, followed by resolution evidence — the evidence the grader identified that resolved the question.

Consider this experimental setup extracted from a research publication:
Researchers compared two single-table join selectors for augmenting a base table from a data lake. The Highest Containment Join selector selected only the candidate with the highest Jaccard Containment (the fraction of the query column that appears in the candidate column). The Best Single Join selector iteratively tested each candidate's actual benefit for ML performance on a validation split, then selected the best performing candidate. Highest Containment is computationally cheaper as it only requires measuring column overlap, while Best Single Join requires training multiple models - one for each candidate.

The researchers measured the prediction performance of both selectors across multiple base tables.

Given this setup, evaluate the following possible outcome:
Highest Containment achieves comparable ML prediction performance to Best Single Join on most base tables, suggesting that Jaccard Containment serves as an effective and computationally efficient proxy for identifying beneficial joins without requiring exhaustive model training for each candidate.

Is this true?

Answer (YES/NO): NO